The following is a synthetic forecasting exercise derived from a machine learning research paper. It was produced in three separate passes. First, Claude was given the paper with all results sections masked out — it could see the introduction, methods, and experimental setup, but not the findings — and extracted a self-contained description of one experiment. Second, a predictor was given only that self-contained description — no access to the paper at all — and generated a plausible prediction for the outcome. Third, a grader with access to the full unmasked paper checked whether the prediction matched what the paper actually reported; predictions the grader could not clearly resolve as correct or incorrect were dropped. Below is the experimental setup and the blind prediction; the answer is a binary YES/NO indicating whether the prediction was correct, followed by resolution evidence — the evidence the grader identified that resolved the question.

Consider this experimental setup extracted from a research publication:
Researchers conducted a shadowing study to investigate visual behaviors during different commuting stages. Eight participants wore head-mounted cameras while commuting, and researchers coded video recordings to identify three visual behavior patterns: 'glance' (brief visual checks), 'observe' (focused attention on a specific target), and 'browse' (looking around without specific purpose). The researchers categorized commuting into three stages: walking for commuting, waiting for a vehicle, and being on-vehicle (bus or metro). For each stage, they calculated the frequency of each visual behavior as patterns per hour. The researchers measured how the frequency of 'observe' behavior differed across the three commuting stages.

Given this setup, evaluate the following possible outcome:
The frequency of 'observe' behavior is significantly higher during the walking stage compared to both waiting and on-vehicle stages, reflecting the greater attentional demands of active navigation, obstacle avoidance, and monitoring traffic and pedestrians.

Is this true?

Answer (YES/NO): YES